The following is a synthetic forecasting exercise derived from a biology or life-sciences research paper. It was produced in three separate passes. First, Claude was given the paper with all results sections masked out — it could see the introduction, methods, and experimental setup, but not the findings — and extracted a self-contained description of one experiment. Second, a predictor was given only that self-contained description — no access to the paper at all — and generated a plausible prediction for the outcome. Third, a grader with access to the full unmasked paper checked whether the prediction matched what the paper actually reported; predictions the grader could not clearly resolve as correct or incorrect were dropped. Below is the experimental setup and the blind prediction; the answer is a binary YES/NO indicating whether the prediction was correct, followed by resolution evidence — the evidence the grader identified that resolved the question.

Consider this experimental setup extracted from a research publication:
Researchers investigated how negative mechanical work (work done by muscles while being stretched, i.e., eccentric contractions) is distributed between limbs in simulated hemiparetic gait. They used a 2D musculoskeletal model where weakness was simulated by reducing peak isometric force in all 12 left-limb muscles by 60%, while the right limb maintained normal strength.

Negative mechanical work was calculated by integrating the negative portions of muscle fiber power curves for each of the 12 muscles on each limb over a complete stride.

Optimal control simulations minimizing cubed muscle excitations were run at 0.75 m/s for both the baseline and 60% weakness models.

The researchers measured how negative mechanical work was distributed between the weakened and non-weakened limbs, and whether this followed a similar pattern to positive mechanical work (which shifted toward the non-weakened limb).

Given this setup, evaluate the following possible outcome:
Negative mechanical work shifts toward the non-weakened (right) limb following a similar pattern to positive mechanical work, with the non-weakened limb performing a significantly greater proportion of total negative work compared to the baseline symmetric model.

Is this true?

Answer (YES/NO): YES